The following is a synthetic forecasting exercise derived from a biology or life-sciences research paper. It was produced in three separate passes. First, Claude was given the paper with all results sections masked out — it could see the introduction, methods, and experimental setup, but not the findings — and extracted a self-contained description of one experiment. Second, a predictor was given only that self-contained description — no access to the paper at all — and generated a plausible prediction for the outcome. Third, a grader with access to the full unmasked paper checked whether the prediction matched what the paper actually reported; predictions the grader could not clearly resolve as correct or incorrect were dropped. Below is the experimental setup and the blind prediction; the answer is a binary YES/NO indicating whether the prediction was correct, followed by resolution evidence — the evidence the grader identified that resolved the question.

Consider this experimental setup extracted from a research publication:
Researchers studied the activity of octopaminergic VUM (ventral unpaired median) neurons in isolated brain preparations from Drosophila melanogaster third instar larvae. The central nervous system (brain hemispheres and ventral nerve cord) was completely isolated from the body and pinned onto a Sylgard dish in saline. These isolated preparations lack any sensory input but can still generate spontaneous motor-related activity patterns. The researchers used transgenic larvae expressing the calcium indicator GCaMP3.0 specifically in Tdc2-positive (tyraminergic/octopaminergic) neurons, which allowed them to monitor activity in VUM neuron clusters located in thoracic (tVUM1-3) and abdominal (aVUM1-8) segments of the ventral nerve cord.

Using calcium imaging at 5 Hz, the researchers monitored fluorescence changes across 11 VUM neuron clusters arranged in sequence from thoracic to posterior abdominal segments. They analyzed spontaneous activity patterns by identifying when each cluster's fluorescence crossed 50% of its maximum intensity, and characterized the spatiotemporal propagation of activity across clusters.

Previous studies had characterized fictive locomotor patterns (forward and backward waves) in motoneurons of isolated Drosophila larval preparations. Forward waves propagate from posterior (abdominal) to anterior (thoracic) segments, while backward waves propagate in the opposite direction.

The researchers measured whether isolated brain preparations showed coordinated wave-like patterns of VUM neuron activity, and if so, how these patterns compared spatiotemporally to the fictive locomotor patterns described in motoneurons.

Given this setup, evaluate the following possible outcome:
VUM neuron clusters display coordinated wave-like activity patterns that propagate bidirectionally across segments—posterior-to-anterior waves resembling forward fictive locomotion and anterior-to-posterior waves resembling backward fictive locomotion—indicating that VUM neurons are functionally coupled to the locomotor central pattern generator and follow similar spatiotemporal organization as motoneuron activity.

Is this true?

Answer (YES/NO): YES